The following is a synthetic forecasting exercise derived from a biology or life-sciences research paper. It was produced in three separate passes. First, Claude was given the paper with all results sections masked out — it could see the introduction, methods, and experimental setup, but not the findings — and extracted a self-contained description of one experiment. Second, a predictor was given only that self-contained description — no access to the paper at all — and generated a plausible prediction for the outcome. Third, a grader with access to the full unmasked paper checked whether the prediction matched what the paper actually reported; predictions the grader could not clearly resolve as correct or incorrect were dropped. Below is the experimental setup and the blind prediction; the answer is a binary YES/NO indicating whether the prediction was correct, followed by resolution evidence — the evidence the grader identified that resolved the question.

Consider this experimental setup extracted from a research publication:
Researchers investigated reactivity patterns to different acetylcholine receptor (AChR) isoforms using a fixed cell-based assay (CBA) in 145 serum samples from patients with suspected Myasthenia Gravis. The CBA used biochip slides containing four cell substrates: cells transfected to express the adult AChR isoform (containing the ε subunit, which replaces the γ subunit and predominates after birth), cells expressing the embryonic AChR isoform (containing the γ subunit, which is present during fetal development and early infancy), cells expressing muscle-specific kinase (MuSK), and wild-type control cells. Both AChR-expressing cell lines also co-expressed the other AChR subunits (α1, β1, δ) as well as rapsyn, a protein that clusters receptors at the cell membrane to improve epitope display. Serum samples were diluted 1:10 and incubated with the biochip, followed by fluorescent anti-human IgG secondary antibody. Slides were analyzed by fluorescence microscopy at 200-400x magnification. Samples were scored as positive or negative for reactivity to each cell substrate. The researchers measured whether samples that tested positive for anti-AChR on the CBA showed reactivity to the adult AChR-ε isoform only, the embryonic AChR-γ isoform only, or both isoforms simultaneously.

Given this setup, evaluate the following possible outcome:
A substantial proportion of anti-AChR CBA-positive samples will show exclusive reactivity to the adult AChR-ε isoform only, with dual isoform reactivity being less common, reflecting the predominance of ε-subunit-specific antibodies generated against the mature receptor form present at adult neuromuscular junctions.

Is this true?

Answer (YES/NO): NO